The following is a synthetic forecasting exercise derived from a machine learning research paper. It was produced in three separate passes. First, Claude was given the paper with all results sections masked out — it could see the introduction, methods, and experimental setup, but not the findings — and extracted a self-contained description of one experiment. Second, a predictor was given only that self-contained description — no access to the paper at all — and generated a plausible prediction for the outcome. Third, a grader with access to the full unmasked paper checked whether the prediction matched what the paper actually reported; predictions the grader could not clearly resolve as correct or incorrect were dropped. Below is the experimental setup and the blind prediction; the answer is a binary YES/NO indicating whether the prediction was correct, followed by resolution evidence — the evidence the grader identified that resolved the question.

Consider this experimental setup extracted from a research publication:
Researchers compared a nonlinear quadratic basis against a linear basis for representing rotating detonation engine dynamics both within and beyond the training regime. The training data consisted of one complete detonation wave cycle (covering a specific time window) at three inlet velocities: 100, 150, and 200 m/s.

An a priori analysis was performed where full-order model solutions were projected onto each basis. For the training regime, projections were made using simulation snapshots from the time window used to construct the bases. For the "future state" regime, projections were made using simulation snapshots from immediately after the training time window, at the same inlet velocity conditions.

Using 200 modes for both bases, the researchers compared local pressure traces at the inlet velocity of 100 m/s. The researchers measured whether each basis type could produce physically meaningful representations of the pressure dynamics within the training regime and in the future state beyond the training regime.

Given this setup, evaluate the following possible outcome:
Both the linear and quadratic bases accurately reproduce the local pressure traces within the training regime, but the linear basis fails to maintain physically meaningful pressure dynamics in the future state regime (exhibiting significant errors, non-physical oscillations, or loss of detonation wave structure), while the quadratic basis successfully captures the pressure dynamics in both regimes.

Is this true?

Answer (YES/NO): NO